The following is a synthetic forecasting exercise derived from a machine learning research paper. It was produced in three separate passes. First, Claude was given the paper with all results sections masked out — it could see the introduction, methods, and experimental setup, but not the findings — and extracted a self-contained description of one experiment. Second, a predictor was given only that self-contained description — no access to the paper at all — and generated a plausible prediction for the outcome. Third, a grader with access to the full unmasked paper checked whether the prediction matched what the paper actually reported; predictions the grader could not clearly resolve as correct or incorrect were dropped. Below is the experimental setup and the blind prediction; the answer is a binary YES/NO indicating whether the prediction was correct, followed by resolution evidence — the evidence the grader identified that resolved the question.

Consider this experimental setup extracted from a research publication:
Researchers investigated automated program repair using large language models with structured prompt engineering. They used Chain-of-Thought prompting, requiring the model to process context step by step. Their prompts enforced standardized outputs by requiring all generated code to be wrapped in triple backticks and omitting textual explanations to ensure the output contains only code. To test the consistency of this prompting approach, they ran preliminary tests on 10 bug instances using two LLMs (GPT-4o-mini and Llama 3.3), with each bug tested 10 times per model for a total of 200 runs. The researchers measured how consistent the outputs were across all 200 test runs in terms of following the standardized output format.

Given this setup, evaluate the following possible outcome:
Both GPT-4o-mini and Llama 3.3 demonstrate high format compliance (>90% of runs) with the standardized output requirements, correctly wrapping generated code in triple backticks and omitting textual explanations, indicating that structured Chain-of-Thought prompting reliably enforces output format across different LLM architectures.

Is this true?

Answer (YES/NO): YES